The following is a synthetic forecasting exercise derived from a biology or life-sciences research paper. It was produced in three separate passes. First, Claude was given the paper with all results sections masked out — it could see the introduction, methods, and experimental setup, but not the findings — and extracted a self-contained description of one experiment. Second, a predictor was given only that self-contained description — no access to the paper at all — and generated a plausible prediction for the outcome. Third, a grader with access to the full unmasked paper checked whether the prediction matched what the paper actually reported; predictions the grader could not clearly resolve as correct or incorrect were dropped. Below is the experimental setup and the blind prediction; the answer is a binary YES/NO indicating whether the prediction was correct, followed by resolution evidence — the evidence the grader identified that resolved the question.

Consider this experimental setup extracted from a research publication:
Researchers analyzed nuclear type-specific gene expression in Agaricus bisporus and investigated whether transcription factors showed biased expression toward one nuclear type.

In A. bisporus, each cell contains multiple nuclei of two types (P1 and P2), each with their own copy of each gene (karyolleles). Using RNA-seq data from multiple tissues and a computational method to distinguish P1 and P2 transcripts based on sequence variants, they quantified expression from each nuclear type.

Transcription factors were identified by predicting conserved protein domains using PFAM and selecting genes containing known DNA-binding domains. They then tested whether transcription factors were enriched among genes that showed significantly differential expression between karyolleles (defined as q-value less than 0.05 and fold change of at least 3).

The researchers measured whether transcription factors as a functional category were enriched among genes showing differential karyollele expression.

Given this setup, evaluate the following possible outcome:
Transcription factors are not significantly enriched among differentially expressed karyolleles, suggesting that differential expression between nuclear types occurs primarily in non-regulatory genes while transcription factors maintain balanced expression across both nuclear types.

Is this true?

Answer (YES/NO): YES